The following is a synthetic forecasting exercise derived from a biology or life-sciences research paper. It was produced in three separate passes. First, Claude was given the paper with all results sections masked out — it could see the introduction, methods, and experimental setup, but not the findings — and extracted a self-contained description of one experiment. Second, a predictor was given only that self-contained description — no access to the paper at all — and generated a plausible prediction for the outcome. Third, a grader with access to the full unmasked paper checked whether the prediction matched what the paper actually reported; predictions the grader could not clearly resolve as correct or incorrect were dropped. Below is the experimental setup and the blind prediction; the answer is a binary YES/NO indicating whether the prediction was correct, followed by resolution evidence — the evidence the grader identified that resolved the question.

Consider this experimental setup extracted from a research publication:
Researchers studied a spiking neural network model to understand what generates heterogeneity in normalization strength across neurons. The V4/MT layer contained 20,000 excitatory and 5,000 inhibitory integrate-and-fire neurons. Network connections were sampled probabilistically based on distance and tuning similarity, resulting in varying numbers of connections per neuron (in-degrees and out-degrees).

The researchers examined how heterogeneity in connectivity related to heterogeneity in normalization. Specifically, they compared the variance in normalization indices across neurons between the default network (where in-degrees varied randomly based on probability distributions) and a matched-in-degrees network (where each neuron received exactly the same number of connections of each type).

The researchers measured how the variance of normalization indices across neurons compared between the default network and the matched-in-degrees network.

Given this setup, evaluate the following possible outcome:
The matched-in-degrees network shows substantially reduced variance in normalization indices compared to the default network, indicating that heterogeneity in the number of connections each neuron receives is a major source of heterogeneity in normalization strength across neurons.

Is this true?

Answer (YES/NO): YES